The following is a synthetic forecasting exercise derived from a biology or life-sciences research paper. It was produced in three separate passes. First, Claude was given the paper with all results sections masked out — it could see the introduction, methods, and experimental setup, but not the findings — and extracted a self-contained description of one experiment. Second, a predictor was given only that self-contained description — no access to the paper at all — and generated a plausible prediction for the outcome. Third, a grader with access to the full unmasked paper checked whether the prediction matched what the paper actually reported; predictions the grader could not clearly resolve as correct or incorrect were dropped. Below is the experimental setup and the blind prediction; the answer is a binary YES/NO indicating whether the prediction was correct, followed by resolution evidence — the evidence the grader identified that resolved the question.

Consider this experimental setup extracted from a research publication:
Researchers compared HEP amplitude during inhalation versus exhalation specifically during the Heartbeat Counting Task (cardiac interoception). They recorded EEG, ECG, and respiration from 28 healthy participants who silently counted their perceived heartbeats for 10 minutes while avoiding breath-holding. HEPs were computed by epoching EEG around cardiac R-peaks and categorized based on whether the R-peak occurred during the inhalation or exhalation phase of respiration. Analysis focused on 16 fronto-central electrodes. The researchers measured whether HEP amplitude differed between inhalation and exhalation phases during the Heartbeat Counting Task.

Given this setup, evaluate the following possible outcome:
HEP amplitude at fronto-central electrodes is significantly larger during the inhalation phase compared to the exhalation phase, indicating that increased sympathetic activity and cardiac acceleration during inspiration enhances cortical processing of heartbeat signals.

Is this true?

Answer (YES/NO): NO